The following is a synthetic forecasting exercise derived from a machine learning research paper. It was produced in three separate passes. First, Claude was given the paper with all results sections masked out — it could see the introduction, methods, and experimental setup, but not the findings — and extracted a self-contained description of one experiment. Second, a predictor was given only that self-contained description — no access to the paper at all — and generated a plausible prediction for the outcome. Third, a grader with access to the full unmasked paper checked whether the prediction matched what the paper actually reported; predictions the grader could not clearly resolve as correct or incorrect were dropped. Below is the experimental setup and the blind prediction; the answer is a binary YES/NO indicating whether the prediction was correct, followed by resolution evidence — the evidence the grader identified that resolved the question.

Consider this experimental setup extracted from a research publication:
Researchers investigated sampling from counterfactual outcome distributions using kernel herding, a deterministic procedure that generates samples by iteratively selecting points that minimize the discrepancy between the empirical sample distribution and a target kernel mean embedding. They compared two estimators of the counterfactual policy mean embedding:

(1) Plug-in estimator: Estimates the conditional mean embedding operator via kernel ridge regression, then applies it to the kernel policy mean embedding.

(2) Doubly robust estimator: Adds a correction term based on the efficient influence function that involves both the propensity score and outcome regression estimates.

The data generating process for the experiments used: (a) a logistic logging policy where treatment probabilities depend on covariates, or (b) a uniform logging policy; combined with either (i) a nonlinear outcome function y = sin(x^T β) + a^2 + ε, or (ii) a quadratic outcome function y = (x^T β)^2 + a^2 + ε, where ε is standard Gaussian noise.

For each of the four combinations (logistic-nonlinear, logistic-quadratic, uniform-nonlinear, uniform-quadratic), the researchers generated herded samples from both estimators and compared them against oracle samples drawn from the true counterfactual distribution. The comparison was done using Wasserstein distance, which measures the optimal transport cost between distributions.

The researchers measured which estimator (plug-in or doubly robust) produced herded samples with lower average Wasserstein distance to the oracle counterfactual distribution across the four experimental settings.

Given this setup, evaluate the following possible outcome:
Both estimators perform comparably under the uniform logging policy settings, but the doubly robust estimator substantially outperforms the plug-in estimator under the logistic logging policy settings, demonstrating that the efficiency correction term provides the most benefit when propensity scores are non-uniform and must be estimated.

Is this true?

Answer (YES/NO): NO